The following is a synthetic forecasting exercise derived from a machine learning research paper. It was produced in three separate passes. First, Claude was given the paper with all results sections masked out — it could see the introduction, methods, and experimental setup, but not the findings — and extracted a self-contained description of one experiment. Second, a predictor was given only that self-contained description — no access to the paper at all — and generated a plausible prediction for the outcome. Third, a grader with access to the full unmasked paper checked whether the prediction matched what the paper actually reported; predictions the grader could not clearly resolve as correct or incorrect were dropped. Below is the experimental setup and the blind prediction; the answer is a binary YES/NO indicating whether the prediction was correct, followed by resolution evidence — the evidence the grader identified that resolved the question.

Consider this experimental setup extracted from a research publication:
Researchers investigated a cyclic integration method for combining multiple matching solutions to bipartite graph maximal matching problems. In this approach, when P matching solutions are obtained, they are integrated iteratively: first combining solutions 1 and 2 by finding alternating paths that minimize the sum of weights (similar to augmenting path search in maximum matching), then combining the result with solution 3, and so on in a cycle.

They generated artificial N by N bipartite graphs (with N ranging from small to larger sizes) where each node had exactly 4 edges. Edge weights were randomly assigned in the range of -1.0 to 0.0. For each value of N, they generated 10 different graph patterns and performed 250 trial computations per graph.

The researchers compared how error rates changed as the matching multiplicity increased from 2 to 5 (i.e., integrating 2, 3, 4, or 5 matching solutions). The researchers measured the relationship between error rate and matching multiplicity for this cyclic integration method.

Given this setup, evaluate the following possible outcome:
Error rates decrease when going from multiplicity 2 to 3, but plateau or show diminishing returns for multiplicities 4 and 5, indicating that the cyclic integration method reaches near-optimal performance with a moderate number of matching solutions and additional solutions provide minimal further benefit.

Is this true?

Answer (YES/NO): NO